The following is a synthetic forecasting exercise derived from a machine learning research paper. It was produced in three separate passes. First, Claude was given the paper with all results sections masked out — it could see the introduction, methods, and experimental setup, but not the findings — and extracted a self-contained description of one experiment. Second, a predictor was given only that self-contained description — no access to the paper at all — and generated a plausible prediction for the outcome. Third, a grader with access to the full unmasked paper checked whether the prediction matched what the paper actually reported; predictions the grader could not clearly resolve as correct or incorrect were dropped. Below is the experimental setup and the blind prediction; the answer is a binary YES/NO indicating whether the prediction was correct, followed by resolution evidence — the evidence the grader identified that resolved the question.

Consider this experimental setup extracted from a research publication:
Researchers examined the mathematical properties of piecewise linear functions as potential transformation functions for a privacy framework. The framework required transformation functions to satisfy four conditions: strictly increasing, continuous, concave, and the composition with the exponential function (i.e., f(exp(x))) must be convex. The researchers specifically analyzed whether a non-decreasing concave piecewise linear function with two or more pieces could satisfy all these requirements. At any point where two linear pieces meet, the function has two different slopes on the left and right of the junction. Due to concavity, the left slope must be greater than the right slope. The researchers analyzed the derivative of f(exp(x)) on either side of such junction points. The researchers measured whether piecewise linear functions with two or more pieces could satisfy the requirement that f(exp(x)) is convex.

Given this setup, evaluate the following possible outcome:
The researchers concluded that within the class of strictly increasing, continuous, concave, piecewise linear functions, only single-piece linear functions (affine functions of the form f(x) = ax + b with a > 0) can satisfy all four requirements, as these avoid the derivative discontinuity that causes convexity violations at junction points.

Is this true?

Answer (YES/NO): NO